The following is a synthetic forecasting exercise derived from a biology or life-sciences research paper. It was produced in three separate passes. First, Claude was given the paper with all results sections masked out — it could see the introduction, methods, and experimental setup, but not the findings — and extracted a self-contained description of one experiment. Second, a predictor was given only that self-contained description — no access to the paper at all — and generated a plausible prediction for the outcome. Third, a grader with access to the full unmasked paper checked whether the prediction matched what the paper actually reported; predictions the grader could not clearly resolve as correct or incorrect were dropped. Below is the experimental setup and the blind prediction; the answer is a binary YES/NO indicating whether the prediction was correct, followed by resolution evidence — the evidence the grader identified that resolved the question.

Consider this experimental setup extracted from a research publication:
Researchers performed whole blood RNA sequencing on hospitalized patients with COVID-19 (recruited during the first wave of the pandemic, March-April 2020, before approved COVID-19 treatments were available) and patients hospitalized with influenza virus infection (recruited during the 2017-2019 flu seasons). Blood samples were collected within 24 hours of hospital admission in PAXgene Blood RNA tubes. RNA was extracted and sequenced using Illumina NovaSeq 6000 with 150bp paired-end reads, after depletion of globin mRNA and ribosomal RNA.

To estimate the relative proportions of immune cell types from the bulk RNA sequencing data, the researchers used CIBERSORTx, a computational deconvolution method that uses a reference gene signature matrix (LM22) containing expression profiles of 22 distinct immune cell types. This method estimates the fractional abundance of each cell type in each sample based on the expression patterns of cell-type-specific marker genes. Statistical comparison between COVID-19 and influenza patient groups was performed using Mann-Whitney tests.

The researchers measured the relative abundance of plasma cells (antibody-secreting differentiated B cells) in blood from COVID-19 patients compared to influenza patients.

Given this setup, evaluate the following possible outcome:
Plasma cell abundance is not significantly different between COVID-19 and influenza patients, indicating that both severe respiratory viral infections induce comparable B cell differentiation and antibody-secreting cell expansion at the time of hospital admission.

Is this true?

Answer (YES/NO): NO